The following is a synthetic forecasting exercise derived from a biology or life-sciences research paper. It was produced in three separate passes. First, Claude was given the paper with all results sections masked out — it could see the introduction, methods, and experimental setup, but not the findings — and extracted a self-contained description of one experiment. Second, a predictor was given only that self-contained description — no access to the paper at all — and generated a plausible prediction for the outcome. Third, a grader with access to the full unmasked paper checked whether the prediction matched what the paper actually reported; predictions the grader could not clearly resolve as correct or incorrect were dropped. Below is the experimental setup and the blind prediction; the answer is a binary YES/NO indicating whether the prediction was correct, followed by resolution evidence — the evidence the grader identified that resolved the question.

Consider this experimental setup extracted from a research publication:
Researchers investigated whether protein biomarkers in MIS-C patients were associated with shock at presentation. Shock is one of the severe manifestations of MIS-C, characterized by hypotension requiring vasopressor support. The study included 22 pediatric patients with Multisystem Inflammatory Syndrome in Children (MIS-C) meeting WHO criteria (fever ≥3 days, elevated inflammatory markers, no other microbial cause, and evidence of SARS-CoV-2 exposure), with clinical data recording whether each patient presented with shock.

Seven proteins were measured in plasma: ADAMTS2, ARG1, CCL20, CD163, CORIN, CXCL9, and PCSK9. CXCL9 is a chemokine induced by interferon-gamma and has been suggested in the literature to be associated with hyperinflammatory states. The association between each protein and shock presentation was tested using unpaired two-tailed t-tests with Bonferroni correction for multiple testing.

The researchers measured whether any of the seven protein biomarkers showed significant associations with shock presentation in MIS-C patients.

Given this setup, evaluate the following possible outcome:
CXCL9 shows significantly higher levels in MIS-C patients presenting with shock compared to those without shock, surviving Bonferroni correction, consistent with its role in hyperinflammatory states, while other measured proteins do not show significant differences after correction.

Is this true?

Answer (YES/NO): NO